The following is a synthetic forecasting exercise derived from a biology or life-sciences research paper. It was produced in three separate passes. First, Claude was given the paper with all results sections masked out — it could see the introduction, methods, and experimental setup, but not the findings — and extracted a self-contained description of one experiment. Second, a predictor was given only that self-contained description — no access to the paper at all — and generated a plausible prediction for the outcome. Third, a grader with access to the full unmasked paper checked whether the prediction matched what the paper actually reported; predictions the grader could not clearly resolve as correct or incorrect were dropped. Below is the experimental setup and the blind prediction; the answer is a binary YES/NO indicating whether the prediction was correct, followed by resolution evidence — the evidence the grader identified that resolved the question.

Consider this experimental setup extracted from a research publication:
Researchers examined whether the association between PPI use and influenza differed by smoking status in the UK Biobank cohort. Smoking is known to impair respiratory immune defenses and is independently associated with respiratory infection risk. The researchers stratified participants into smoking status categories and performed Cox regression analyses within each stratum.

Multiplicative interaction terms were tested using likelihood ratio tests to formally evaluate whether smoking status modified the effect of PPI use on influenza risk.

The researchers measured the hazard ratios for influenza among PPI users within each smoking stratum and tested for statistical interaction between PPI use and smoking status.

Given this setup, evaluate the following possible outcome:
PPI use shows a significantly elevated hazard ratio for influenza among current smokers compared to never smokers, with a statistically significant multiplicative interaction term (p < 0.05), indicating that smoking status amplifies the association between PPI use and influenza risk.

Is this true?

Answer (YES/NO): NO